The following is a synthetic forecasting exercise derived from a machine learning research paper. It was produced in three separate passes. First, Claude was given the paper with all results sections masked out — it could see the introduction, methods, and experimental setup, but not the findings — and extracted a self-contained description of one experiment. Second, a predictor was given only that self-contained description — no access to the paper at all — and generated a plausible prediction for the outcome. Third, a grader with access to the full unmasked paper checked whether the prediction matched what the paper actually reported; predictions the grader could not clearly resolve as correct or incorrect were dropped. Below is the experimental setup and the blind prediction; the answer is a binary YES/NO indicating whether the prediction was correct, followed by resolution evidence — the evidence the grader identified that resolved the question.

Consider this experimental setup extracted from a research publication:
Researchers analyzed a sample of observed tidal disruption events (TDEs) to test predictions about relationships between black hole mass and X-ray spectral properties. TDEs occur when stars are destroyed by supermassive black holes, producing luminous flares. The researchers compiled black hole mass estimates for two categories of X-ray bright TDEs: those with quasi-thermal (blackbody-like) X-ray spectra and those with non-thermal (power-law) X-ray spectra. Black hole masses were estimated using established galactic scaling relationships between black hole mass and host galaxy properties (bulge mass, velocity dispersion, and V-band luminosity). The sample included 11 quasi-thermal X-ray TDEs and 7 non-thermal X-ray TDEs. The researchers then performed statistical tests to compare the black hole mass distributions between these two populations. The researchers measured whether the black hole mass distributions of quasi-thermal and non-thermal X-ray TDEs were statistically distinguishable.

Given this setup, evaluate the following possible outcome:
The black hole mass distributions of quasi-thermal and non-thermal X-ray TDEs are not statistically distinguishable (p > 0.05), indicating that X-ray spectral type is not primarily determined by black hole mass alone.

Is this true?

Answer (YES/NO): NO